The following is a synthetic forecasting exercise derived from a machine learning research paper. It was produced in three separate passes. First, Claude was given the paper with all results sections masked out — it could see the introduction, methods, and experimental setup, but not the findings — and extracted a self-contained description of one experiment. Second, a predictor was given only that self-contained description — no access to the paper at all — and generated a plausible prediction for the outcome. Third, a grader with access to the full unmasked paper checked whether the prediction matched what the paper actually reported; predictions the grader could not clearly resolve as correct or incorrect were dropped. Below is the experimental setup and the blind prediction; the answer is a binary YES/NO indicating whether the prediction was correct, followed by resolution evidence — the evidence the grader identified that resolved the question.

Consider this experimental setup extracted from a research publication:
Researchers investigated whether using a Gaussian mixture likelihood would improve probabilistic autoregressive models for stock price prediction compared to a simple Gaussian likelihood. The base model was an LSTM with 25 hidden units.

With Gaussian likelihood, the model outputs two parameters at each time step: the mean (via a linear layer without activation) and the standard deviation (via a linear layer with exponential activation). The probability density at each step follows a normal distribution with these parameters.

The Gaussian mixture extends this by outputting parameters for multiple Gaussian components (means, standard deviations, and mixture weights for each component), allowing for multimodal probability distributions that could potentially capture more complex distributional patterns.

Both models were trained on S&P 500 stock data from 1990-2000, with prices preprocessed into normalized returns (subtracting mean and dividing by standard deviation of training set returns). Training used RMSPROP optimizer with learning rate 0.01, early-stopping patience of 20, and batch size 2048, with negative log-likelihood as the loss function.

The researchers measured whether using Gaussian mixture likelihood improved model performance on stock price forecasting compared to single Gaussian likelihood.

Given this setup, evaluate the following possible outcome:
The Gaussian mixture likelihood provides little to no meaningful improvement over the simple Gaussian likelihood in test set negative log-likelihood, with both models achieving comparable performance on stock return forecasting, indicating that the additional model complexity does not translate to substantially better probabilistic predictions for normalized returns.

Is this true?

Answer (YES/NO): YES